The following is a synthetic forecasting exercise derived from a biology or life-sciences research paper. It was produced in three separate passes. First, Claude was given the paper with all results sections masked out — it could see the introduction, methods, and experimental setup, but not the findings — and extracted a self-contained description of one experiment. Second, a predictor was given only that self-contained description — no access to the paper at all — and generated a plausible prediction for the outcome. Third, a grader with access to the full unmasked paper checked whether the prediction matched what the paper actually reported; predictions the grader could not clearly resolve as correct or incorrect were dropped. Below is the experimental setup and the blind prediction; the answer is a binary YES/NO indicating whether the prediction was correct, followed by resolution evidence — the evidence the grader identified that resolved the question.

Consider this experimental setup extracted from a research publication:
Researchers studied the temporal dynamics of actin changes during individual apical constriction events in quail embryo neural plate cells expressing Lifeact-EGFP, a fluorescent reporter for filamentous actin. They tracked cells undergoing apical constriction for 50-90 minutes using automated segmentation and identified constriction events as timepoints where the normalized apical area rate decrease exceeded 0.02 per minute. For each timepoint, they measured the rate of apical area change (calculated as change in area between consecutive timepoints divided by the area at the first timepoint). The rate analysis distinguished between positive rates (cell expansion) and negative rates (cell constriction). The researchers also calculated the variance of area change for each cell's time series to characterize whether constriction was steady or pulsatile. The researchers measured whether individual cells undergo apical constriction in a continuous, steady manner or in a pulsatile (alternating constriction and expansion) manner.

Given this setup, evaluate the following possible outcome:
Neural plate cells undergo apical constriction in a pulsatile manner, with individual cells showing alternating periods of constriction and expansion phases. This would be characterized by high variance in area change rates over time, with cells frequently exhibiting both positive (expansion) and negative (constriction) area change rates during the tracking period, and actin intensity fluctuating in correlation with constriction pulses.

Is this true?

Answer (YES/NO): YES